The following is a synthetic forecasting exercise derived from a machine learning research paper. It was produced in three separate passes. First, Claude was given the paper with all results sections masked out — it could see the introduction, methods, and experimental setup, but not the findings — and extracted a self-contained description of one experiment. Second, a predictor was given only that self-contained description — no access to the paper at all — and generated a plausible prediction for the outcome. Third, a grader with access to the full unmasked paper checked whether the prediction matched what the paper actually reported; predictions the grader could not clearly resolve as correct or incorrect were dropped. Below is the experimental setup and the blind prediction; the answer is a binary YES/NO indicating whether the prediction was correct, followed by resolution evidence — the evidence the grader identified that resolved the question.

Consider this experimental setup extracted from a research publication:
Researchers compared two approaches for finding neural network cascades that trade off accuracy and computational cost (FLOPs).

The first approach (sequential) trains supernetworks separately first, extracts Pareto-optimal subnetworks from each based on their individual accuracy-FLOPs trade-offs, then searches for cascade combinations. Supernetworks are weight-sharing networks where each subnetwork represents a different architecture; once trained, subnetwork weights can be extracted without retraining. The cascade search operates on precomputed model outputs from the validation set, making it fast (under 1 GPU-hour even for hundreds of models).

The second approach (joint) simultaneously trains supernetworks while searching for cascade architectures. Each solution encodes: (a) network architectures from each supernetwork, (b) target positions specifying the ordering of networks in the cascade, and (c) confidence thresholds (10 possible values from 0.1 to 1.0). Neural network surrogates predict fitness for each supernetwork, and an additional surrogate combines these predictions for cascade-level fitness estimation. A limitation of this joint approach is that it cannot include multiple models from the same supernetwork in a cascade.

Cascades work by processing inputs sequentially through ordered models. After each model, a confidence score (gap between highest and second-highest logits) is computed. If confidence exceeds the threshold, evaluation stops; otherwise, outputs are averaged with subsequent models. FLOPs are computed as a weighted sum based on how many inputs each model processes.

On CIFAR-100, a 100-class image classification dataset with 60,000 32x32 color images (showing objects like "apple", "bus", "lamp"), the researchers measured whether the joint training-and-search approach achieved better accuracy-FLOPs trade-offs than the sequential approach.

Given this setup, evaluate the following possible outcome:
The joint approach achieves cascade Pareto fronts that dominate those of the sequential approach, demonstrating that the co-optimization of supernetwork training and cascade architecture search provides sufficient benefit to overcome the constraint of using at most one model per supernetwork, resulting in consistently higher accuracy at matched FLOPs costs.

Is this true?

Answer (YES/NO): NO